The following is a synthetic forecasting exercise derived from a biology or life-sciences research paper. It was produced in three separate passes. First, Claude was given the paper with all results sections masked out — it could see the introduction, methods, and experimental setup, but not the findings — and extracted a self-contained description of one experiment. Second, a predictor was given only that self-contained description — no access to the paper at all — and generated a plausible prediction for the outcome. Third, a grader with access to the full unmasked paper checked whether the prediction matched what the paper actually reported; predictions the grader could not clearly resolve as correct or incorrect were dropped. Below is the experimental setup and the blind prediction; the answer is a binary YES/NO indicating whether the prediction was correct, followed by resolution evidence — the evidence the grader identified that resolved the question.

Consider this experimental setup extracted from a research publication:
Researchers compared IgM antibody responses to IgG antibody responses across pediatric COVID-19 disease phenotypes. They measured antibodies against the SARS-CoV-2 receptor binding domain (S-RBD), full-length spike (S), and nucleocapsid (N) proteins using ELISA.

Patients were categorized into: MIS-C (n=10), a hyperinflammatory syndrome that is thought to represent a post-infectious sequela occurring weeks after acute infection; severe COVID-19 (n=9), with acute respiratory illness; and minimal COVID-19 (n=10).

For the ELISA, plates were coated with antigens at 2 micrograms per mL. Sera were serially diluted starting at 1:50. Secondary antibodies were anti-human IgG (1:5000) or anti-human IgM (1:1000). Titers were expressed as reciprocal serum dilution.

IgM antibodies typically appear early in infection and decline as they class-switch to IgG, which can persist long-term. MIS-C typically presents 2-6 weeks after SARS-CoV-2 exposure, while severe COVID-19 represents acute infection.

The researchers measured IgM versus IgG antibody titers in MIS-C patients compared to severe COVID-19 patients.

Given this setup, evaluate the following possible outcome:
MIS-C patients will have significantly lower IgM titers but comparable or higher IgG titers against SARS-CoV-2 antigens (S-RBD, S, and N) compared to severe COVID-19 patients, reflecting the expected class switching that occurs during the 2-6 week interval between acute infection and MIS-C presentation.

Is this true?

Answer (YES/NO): NO